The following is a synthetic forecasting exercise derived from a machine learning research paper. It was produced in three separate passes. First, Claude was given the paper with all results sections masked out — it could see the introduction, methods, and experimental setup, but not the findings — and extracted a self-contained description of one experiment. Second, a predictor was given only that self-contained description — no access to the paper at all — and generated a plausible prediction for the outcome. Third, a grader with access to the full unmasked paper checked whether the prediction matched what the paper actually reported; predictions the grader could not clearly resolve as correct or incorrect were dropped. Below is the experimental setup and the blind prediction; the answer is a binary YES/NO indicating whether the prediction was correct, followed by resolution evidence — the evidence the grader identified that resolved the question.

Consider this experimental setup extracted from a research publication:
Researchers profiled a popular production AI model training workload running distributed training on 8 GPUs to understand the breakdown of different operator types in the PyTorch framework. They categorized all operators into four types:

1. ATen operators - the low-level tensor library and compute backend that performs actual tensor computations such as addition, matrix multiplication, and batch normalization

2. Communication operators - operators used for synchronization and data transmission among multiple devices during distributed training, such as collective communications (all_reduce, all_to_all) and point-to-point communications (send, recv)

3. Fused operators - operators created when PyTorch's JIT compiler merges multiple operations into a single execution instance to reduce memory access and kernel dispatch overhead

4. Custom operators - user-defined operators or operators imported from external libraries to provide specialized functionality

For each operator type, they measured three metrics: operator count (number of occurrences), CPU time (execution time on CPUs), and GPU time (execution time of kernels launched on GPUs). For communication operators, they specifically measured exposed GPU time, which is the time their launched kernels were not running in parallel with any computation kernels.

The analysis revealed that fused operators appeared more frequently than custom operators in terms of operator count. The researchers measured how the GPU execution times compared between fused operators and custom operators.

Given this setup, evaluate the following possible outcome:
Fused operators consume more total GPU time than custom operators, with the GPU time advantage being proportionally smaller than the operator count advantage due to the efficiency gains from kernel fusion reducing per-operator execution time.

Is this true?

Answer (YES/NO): NO